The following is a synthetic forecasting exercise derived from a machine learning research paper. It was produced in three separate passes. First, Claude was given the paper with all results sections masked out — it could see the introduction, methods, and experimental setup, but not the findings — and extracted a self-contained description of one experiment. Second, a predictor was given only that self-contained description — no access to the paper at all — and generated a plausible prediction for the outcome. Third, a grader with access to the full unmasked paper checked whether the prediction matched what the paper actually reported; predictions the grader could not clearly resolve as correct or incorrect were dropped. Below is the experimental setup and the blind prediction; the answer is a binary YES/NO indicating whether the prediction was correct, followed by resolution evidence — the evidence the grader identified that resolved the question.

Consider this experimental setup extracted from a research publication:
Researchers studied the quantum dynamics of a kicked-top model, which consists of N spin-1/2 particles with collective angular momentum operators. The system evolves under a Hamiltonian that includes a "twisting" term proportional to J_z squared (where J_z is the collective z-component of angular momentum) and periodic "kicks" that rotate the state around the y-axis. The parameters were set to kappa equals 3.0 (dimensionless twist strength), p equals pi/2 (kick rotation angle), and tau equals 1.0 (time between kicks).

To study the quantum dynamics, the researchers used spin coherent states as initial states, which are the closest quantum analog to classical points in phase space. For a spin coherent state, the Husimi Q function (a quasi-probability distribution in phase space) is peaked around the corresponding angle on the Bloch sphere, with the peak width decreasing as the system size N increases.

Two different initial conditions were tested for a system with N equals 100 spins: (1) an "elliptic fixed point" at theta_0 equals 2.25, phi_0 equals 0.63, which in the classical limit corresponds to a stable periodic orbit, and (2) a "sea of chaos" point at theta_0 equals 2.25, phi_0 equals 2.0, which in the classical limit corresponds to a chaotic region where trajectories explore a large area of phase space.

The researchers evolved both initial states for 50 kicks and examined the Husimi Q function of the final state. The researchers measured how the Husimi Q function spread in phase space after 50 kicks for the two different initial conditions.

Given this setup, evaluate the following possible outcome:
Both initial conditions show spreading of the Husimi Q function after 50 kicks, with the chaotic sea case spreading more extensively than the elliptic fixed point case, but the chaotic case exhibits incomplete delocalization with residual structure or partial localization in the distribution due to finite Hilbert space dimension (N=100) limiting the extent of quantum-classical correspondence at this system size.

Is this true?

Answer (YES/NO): NO